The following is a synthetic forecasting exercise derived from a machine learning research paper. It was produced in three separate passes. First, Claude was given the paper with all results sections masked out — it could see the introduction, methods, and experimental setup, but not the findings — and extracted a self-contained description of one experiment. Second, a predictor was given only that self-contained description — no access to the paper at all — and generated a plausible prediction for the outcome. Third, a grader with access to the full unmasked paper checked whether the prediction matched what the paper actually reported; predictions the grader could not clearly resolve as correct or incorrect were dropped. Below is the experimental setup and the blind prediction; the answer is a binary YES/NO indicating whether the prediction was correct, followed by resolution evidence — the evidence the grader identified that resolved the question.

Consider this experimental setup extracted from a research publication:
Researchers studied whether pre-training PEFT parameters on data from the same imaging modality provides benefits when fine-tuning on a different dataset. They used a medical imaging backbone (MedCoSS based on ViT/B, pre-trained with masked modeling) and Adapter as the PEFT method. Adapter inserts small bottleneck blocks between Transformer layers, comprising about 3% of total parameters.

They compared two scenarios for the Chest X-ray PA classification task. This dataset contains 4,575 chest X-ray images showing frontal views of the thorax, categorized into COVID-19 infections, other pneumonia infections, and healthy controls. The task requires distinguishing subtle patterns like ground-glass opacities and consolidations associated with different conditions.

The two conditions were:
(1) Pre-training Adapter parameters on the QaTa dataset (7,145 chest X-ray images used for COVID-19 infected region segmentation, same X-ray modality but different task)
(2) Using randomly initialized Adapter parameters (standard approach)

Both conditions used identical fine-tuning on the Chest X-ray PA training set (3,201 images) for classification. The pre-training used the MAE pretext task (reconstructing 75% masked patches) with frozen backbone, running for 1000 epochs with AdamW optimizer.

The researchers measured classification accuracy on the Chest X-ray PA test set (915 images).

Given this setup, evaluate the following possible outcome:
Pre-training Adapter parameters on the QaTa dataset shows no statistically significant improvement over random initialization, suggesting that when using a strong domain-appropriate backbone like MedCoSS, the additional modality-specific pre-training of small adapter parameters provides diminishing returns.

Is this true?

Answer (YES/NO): NO